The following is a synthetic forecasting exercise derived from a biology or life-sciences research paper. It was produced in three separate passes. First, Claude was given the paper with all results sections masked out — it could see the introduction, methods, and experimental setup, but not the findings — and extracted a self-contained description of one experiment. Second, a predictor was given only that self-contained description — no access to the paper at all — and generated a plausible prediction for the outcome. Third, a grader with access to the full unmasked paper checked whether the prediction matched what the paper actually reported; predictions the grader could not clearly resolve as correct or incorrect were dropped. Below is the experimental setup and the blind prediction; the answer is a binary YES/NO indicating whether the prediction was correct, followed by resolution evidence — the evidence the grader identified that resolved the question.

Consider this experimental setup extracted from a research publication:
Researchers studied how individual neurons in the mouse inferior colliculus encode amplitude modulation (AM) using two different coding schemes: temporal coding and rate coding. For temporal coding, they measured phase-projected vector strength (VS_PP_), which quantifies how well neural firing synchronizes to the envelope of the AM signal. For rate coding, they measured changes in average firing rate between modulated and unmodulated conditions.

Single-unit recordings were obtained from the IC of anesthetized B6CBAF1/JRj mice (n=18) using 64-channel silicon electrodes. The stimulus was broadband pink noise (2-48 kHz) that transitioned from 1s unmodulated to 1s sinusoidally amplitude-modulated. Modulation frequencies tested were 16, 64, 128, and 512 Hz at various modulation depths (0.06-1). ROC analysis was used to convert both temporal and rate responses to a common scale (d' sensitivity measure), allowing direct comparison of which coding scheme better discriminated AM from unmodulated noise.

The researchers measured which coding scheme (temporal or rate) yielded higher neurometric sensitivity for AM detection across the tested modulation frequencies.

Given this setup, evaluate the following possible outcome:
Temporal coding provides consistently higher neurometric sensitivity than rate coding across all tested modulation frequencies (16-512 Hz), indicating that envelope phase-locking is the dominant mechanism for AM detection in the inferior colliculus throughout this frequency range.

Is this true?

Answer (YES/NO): NO